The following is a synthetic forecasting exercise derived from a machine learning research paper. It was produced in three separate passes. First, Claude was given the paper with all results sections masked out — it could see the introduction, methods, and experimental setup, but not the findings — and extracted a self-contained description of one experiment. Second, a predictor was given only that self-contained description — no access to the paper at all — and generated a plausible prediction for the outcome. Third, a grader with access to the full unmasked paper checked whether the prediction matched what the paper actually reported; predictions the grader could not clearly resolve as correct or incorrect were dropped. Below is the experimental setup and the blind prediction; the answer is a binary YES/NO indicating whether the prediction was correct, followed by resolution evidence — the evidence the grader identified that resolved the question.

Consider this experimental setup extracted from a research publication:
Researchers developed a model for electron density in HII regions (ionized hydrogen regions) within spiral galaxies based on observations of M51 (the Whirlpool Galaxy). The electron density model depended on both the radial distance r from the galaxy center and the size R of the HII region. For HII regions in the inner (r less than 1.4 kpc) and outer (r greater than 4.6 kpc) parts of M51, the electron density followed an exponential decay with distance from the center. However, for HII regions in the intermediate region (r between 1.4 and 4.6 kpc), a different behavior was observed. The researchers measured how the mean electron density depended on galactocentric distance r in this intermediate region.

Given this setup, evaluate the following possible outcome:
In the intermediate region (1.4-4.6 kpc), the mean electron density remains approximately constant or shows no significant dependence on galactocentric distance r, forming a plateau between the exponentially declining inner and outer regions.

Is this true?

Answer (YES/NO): YES